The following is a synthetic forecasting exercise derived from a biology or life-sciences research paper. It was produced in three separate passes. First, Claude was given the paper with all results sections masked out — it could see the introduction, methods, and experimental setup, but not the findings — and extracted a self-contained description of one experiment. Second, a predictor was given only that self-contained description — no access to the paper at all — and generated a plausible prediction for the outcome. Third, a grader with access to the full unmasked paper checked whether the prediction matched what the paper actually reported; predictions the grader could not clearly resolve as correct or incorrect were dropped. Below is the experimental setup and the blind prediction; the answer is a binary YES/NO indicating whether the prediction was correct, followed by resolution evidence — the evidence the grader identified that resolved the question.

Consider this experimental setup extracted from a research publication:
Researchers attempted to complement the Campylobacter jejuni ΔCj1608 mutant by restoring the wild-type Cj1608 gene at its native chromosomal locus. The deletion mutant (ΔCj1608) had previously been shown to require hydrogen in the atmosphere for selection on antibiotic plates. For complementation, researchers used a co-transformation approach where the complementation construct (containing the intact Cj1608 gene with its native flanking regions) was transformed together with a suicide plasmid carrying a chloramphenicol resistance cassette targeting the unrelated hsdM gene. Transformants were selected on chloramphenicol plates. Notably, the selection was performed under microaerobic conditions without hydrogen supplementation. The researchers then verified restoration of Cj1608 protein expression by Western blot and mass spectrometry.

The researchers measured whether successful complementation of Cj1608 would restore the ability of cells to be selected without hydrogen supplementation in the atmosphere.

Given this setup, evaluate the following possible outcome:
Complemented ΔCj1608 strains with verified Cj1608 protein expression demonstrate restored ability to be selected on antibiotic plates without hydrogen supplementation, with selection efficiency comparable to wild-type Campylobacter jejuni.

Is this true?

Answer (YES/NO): YES